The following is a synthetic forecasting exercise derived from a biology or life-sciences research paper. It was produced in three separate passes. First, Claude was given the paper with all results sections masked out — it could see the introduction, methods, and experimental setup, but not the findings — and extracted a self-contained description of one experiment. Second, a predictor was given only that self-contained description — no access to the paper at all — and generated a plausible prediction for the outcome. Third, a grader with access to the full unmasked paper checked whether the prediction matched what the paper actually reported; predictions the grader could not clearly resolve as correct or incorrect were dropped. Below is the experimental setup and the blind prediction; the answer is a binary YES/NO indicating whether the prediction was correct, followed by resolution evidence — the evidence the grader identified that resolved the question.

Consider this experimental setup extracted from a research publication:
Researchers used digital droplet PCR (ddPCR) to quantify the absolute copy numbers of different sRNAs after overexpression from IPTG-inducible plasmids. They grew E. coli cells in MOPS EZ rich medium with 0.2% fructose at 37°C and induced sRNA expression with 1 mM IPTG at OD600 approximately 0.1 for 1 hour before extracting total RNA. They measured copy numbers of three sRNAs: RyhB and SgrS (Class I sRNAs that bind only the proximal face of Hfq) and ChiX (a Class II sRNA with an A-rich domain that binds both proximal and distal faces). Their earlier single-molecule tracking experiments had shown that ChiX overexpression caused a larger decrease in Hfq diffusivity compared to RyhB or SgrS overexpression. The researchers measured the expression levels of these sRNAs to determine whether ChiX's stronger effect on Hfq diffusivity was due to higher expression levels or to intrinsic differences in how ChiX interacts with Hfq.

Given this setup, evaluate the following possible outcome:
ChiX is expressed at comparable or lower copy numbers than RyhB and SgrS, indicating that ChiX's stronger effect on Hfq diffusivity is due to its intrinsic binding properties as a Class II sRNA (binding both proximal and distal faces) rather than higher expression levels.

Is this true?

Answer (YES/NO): YES